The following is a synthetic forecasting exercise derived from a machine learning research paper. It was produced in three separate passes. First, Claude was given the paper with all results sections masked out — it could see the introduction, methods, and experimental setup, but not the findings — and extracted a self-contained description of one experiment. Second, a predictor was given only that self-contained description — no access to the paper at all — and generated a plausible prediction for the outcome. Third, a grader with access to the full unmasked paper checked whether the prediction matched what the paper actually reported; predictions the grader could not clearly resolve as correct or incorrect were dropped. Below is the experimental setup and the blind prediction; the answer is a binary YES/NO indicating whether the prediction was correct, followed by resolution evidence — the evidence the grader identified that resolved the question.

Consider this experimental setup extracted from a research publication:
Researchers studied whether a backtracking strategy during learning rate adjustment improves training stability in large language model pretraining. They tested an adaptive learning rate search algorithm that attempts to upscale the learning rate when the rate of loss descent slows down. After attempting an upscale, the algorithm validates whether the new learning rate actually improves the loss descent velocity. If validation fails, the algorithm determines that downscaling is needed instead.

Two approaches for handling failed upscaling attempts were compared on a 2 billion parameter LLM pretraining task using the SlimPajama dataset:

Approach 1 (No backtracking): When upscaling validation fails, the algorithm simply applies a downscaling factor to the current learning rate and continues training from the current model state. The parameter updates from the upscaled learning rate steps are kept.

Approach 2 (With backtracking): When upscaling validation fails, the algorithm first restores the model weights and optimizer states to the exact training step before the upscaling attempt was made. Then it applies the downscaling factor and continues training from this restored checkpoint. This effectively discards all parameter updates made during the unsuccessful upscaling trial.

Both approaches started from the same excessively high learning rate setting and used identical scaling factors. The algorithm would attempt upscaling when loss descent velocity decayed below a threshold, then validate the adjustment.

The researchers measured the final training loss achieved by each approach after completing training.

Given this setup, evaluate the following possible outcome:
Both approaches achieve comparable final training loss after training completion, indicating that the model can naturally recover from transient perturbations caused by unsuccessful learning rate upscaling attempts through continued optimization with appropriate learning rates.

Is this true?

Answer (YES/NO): NO